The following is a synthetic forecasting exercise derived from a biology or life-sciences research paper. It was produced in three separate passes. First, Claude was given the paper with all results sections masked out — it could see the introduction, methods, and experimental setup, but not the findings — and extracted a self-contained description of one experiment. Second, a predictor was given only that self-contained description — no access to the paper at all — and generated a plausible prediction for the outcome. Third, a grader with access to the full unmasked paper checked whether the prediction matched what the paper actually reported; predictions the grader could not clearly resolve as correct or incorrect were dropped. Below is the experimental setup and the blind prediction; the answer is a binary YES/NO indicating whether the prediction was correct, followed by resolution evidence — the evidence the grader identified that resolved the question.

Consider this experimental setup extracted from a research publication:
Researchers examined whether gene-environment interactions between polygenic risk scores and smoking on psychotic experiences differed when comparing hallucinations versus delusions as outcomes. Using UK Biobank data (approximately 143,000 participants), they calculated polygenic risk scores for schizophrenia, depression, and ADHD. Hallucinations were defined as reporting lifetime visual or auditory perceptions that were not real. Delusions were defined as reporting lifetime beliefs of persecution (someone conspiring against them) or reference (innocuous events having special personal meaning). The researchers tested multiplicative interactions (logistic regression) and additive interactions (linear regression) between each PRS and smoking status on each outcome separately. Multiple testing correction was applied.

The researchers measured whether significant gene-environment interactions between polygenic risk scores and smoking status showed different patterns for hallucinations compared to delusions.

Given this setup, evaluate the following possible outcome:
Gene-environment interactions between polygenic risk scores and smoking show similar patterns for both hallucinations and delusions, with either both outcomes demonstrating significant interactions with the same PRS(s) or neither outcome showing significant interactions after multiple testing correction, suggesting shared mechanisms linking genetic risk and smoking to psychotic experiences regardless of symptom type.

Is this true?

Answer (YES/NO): NO